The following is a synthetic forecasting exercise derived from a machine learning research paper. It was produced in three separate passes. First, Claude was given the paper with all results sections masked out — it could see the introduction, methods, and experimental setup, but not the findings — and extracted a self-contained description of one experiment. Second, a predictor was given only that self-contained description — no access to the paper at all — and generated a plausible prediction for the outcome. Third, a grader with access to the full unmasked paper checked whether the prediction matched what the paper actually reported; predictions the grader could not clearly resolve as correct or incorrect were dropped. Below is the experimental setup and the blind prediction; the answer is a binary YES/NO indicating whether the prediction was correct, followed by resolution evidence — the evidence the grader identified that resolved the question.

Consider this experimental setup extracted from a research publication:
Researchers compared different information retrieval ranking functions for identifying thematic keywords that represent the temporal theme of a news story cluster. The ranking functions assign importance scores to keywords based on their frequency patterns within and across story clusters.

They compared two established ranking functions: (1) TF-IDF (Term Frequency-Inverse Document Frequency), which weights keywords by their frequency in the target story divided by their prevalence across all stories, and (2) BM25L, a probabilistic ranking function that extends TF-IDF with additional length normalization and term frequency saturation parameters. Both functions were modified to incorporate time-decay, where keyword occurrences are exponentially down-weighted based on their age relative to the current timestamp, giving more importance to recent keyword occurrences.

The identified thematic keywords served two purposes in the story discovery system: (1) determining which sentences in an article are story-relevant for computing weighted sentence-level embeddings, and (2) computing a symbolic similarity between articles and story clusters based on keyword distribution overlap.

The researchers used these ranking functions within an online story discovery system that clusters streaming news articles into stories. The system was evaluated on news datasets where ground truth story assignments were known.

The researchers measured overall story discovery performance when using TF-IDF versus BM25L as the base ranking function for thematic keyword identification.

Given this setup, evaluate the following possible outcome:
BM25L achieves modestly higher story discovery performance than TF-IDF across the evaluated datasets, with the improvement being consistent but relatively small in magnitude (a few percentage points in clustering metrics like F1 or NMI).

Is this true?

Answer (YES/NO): NO